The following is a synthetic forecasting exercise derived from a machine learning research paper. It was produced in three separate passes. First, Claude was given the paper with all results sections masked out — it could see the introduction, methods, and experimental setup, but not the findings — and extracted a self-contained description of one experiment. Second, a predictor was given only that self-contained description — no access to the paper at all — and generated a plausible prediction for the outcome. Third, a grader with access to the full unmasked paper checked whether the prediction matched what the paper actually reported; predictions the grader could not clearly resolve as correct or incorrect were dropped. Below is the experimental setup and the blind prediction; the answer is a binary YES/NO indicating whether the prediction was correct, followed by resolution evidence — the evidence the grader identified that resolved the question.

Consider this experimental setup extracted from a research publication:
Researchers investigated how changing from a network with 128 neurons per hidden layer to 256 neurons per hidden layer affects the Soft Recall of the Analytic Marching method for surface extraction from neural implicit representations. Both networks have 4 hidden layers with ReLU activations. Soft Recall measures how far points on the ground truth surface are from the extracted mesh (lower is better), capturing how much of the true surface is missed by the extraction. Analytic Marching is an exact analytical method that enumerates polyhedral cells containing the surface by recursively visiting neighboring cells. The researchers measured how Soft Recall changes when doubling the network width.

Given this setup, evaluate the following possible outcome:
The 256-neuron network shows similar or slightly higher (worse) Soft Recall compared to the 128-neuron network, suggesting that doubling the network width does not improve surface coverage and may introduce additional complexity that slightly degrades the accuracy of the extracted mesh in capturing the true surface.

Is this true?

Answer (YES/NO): NO